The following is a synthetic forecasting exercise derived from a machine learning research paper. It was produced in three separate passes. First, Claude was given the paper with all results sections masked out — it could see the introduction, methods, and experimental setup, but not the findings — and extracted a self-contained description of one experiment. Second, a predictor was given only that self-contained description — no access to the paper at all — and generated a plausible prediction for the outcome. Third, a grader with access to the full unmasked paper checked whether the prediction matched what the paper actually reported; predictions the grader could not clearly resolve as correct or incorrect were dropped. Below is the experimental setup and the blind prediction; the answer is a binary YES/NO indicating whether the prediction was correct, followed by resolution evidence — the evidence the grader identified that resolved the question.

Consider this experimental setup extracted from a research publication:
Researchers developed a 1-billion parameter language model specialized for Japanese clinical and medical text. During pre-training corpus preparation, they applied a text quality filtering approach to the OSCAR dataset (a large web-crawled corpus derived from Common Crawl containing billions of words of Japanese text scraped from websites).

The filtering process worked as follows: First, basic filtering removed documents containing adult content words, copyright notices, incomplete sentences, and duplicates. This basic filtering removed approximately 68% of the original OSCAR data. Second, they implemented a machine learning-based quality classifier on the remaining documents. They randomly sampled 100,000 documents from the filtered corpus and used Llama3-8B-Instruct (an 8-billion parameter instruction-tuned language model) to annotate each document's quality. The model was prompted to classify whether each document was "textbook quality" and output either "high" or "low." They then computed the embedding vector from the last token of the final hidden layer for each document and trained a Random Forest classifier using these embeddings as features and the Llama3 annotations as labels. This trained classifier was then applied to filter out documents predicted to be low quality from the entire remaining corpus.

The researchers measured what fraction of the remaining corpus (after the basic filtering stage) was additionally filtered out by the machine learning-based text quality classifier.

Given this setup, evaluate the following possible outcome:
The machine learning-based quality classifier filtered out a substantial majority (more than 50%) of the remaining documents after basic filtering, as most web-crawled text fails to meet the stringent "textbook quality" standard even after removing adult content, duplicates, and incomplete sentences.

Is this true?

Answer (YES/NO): NO